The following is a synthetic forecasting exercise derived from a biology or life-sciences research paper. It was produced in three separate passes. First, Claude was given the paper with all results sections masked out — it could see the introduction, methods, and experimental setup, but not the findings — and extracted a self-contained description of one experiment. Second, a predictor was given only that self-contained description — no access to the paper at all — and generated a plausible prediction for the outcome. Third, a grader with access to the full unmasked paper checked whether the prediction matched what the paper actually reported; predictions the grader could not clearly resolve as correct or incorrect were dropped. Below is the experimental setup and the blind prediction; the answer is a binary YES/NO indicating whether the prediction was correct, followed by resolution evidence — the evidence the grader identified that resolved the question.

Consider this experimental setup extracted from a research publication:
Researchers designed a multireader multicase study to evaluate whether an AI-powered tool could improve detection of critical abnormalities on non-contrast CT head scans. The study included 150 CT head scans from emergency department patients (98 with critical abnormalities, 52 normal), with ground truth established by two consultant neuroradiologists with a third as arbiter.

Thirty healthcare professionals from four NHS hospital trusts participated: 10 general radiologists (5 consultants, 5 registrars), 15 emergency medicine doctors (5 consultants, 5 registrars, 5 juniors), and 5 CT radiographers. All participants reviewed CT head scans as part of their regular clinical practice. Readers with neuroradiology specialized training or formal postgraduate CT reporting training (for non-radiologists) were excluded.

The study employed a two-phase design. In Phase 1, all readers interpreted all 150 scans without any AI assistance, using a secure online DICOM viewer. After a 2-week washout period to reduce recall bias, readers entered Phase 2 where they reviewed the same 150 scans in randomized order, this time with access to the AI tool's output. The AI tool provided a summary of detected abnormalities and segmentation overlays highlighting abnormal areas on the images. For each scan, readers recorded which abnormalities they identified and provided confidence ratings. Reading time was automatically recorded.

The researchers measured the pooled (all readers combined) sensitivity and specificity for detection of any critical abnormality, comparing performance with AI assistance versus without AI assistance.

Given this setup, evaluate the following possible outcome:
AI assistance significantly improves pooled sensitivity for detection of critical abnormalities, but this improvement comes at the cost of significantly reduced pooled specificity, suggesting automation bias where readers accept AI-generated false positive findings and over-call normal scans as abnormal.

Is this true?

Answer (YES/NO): YES